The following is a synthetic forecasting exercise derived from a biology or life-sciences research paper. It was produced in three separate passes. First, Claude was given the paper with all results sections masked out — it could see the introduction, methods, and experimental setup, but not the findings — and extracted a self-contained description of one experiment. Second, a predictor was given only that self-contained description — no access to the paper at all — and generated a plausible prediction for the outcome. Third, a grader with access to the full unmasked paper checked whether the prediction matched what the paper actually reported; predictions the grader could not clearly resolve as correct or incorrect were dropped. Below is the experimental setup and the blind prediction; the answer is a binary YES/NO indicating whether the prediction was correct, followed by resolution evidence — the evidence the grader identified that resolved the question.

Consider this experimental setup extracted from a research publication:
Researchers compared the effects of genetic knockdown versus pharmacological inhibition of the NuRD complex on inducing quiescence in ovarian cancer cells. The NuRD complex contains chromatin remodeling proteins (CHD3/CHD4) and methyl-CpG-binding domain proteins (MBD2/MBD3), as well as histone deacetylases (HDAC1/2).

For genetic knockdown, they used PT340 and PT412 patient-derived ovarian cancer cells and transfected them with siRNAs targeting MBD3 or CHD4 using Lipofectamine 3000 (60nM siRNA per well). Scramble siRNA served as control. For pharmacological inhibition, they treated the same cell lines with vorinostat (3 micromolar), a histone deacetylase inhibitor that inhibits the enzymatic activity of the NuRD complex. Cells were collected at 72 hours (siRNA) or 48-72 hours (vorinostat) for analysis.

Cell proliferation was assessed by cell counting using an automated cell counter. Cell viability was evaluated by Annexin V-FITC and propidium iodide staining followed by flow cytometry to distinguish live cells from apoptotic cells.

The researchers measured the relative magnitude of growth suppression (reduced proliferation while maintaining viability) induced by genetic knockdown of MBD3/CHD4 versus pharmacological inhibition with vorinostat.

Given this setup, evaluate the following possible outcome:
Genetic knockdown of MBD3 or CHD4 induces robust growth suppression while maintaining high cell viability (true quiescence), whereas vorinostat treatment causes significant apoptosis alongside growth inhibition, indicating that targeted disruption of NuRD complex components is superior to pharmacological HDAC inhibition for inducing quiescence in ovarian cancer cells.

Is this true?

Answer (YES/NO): NO